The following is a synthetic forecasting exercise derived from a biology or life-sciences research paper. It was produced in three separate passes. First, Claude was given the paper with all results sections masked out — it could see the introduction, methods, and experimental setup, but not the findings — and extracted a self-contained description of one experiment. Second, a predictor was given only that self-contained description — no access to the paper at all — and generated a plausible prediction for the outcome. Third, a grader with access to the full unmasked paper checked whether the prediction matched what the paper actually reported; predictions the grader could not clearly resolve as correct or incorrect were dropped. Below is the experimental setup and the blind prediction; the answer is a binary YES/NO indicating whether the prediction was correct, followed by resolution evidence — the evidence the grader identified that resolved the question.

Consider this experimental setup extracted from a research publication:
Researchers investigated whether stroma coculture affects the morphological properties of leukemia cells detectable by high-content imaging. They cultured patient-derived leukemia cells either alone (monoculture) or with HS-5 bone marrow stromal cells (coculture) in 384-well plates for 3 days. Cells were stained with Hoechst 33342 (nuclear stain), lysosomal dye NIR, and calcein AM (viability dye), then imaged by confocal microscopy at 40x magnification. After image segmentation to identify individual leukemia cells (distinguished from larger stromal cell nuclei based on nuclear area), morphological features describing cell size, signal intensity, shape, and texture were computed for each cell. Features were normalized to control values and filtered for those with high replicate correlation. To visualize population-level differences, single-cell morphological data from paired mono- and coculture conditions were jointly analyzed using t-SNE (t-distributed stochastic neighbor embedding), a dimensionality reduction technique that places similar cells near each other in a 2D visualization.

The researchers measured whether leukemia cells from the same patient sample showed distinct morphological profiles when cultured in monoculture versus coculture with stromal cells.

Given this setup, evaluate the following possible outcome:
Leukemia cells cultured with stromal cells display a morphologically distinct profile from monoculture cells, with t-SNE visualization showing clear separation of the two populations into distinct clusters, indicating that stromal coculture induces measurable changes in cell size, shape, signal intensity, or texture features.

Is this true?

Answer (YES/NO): YES